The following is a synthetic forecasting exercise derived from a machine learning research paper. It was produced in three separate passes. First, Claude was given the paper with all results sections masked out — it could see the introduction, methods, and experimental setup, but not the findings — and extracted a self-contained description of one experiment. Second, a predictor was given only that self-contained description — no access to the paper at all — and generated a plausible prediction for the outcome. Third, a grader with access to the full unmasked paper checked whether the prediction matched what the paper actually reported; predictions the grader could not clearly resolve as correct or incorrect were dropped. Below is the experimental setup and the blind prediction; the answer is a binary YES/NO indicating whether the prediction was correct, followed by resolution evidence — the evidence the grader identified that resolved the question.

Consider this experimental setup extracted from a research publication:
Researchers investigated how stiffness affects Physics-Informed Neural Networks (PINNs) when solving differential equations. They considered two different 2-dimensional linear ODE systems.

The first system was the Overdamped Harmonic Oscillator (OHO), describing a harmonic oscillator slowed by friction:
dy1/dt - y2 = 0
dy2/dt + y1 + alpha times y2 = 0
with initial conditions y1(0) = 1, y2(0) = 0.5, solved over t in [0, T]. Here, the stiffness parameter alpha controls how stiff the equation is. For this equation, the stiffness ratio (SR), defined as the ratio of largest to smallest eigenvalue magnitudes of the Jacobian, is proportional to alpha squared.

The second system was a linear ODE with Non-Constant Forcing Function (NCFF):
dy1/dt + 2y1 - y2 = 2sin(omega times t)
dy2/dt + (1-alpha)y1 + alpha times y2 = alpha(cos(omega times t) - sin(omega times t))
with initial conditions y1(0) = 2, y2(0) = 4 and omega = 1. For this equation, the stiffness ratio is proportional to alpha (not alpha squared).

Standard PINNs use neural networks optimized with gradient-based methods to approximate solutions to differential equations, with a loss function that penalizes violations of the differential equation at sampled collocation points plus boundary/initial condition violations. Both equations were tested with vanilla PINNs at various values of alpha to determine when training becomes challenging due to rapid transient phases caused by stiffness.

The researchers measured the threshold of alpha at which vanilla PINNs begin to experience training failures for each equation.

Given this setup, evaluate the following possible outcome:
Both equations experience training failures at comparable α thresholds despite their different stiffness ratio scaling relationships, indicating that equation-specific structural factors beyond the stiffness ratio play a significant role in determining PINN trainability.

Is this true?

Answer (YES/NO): YES